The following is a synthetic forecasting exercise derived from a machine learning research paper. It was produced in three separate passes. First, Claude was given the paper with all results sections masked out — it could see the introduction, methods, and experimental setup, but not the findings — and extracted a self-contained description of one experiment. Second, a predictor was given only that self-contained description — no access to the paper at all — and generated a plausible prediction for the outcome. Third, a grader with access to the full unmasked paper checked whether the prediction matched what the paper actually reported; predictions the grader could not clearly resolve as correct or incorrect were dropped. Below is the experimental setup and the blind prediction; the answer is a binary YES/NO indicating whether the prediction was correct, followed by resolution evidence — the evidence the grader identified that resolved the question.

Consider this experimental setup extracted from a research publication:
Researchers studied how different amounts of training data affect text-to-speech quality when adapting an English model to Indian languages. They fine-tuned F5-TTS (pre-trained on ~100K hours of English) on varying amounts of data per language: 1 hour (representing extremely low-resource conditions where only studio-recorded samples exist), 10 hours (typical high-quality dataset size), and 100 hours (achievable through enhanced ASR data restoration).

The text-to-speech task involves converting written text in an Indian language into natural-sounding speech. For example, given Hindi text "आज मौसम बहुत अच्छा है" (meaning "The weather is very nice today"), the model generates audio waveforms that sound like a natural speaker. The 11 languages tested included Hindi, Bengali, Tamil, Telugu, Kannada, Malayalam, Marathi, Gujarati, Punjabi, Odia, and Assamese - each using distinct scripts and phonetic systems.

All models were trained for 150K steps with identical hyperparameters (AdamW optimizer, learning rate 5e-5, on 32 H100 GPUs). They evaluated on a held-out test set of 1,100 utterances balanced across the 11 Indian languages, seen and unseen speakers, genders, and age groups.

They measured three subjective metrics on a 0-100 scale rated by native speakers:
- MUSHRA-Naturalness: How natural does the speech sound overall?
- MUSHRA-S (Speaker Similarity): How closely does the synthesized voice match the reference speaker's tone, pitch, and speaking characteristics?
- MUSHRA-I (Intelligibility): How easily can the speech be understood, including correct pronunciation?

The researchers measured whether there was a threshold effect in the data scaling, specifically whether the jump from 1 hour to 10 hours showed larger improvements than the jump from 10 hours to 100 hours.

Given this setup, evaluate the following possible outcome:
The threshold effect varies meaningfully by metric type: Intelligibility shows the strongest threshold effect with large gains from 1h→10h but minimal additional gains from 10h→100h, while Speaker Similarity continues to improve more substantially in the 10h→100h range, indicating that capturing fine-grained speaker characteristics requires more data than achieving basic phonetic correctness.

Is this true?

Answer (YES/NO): NO